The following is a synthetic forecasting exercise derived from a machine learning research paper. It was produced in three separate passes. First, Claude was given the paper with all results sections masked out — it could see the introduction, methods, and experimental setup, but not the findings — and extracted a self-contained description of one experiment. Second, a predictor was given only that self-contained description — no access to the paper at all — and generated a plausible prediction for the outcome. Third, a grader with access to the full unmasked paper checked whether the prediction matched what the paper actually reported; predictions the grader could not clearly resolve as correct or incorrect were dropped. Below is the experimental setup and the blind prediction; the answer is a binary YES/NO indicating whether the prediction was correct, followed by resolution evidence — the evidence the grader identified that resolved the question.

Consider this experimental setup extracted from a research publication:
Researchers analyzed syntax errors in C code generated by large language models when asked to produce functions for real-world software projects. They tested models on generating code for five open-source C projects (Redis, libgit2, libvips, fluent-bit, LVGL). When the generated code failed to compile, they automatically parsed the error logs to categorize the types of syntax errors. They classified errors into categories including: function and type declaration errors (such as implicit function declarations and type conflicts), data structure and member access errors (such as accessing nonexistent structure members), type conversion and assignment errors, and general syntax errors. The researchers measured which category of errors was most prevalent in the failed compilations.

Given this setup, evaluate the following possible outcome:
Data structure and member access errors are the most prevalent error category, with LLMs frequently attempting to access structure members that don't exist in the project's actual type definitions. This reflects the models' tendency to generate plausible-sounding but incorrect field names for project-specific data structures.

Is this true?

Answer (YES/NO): NO